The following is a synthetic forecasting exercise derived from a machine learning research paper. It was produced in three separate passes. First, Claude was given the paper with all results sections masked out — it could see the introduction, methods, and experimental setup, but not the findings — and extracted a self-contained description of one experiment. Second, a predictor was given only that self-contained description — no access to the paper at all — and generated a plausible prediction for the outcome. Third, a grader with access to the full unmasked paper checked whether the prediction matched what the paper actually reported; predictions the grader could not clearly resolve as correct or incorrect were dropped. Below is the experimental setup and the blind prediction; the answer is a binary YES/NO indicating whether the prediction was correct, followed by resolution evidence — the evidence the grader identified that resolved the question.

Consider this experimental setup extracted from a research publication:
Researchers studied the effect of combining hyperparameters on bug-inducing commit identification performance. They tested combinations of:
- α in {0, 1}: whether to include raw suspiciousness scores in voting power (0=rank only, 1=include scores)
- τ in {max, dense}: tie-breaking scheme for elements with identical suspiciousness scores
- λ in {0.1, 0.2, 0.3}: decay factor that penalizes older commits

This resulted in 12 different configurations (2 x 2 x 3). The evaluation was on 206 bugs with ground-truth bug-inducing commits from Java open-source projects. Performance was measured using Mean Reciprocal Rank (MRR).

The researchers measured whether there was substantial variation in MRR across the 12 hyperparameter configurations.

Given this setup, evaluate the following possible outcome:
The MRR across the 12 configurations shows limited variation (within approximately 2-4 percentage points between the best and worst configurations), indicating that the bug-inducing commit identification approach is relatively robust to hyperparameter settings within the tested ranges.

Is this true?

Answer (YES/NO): YES